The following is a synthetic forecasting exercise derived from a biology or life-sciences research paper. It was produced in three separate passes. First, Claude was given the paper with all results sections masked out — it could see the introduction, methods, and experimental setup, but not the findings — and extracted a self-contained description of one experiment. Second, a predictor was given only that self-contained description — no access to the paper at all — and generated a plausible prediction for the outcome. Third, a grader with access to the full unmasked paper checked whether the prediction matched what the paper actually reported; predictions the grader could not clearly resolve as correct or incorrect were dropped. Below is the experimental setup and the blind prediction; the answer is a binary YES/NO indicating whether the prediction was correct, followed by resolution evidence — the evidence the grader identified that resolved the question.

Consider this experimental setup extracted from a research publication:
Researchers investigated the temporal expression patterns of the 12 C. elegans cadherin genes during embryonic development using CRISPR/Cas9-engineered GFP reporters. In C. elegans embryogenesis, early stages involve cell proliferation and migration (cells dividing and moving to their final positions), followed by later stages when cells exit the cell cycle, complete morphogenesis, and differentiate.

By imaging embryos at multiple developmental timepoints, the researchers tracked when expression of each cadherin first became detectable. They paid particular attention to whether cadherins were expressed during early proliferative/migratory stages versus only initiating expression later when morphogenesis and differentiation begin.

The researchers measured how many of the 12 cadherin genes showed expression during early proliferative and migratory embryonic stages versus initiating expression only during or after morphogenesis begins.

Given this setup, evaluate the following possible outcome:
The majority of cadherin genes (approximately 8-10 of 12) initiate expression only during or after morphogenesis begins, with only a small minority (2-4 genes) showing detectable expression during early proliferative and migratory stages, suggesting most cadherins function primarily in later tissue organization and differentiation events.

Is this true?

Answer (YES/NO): YES